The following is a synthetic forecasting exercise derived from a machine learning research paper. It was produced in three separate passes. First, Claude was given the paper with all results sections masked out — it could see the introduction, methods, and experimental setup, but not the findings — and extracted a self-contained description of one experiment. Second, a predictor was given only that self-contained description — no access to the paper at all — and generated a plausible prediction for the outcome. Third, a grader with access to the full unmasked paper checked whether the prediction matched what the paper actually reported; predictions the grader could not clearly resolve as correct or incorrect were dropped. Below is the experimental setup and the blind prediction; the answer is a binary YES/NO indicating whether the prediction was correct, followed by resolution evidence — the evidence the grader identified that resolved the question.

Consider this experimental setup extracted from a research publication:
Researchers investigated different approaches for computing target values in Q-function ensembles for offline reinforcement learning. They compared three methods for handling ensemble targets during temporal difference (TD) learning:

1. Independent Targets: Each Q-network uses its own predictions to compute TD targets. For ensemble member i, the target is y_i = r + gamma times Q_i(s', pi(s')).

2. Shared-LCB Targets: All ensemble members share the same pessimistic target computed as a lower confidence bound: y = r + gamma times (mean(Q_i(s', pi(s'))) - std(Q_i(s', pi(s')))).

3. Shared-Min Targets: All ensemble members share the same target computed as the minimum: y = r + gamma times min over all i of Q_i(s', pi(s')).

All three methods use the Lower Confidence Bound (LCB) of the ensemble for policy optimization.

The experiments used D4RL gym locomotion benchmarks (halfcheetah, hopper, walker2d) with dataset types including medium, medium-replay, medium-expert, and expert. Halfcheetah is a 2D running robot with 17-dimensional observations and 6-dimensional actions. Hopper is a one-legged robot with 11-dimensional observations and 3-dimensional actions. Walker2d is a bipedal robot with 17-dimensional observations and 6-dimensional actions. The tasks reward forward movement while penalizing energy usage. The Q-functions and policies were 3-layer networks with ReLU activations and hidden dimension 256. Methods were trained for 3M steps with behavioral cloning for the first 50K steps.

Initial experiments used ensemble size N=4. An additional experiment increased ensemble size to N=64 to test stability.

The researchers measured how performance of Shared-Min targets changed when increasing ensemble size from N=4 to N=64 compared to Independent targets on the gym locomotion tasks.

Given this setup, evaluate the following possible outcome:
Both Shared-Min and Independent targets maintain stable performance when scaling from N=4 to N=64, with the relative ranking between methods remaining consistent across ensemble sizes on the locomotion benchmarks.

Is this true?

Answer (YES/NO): NO